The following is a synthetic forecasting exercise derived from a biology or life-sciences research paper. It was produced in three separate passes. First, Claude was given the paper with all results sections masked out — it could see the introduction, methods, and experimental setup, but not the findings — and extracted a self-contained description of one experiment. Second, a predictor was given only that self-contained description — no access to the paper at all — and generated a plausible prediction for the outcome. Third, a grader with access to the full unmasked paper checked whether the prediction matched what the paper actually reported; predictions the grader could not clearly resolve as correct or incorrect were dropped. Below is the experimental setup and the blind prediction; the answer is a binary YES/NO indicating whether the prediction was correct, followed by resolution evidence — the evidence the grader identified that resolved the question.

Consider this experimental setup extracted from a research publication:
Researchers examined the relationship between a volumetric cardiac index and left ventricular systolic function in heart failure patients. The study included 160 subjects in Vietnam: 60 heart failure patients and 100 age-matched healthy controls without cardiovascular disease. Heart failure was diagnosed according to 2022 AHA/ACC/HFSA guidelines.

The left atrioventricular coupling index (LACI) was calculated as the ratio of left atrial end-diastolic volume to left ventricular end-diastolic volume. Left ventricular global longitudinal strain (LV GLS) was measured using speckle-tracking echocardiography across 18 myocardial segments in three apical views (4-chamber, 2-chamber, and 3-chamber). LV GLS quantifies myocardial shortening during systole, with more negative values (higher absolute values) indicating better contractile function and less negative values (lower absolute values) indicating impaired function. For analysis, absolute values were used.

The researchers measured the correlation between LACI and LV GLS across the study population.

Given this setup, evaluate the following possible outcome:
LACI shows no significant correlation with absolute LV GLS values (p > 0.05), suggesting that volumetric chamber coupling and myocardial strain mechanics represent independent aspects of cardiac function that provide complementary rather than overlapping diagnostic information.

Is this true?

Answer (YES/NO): NO